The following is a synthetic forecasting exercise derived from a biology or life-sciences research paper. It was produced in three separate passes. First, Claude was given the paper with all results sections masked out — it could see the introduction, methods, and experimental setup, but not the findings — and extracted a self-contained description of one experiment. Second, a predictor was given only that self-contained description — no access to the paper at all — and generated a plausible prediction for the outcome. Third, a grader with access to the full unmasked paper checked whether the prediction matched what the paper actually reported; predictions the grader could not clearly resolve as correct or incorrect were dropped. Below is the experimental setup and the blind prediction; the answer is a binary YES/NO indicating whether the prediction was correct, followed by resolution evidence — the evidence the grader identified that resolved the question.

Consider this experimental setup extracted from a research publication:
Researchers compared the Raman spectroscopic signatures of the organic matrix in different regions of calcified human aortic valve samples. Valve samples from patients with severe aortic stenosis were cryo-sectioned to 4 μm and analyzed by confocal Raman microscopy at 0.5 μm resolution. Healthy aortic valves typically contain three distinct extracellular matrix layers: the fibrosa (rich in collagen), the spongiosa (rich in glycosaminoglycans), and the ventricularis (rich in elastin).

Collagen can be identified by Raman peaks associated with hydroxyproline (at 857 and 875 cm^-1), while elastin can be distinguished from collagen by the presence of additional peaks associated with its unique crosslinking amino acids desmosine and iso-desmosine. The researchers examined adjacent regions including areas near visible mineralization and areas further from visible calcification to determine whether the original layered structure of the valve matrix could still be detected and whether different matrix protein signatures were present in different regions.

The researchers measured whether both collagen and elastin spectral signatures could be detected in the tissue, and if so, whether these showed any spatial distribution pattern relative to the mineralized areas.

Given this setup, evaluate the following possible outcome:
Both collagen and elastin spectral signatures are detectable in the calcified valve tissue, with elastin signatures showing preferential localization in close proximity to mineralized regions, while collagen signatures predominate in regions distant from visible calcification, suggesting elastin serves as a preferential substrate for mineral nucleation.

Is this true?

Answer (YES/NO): NO